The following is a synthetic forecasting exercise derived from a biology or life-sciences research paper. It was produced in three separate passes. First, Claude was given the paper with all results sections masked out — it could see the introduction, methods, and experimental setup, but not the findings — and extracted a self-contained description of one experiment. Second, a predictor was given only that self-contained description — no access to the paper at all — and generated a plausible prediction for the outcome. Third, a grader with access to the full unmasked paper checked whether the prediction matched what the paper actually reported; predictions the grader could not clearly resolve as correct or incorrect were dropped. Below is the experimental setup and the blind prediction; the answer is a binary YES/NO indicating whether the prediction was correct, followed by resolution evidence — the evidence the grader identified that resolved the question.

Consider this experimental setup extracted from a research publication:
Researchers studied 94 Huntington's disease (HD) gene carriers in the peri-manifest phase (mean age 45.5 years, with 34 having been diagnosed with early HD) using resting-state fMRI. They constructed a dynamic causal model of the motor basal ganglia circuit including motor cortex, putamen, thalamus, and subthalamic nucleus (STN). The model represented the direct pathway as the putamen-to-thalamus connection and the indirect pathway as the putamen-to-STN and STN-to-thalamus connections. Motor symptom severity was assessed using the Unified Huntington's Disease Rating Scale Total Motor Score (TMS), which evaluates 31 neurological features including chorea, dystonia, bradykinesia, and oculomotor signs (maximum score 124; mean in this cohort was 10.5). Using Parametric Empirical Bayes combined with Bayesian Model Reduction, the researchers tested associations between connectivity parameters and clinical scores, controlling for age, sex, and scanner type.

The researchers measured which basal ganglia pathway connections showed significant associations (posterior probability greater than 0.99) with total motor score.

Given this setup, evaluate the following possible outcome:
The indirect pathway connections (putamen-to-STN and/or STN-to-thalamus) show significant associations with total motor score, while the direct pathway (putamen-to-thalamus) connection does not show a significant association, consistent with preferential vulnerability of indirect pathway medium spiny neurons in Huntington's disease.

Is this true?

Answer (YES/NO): YES